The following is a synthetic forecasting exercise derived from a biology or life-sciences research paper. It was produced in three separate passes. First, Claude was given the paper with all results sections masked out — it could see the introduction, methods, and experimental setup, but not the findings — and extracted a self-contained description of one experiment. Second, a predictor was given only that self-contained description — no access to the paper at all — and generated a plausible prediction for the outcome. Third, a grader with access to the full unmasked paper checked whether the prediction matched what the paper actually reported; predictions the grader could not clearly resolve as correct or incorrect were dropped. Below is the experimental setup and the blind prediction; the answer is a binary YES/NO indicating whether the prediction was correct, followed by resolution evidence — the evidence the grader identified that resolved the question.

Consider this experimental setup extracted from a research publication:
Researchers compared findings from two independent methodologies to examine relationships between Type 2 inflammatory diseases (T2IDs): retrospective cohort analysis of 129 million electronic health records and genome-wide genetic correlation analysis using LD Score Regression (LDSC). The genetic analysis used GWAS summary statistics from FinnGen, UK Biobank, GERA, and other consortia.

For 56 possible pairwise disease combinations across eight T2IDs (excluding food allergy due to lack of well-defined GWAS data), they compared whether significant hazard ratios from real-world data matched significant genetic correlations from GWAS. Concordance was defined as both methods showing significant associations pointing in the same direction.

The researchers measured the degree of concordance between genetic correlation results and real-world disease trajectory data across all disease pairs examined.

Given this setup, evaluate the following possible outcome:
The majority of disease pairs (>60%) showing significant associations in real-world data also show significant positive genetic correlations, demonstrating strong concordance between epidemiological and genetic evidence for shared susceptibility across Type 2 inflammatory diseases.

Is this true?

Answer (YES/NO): YES